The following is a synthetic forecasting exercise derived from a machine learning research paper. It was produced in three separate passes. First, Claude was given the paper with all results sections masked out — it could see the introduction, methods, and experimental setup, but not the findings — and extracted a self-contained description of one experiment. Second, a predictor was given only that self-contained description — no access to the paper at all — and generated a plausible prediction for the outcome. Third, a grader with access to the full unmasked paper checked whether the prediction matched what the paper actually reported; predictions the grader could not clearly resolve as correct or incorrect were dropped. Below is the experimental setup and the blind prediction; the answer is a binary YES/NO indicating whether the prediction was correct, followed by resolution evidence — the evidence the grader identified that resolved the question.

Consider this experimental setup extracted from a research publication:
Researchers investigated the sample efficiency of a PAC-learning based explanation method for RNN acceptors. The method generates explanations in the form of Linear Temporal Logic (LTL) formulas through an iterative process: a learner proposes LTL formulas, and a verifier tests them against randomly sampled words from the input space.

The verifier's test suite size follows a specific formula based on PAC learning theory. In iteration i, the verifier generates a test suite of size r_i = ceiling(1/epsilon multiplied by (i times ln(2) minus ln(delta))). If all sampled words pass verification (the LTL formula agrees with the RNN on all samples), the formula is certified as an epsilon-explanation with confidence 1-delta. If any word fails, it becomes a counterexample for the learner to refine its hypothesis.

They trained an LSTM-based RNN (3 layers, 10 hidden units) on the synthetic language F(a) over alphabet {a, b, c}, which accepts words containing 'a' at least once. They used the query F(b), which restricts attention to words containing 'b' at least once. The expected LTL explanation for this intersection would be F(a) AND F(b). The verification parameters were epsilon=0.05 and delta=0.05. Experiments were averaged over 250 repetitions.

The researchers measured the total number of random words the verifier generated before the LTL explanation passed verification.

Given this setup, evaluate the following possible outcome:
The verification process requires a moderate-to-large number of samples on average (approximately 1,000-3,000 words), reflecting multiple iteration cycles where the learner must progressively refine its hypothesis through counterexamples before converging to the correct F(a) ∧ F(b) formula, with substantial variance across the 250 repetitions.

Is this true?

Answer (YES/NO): YES